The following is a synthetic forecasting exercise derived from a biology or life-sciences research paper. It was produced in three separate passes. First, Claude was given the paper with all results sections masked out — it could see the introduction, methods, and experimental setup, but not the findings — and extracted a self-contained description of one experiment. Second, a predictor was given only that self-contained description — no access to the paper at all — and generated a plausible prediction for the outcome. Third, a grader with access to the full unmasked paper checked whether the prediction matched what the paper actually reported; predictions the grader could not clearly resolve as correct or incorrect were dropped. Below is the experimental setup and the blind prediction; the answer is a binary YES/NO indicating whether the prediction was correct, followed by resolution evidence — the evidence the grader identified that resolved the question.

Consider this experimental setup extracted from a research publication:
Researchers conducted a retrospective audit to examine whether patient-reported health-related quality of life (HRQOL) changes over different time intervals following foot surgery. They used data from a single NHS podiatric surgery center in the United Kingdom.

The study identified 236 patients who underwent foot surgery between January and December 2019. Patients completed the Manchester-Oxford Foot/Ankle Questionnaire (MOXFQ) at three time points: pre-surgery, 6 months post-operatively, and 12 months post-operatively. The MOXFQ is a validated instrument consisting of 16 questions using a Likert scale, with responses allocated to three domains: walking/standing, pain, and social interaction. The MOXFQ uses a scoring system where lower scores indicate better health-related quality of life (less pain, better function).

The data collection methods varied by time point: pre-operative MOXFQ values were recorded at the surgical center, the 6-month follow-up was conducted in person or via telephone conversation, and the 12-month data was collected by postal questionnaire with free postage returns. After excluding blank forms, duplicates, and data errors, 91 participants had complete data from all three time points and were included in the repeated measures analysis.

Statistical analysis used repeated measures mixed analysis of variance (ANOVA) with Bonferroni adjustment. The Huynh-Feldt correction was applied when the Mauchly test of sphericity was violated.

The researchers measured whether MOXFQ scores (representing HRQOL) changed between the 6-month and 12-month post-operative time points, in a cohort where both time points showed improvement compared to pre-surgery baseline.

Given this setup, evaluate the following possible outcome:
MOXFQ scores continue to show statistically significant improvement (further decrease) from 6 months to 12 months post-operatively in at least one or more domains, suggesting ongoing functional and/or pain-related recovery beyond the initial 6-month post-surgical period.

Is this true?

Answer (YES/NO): NO